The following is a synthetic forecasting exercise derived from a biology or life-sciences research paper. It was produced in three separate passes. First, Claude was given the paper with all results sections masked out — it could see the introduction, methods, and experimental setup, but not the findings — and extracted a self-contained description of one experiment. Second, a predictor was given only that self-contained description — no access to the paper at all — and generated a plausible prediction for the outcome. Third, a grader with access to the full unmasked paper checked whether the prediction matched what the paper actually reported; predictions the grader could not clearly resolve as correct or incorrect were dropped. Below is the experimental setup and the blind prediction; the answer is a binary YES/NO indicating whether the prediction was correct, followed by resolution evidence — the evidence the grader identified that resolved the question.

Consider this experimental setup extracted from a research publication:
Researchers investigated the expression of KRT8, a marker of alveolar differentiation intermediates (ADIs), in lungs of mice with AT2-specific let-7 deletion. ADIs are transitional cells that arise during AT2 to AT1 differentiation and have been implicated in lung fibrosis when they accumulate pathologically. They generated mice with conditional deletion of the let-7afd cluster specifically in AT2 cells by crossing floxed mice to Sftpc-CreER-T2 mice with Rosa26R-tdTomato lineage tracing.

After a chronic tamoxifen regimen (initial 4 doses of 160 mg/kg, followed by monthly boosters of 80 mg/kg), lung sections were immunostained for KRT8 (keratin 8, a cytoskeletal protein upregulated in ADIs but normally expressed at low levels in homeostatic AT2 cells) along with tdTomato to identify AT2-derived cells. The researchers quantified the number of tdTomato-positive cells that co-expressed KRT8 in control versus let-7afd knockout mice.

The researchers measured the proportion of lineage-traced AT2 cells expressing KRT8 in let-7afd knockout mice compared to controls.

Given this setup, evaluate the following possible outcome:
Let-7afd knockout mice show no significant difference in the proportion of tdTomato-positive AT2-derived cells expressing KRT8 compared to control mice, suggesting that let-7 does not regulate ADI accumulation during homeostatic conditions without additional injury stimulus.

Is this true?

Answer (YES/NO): NO